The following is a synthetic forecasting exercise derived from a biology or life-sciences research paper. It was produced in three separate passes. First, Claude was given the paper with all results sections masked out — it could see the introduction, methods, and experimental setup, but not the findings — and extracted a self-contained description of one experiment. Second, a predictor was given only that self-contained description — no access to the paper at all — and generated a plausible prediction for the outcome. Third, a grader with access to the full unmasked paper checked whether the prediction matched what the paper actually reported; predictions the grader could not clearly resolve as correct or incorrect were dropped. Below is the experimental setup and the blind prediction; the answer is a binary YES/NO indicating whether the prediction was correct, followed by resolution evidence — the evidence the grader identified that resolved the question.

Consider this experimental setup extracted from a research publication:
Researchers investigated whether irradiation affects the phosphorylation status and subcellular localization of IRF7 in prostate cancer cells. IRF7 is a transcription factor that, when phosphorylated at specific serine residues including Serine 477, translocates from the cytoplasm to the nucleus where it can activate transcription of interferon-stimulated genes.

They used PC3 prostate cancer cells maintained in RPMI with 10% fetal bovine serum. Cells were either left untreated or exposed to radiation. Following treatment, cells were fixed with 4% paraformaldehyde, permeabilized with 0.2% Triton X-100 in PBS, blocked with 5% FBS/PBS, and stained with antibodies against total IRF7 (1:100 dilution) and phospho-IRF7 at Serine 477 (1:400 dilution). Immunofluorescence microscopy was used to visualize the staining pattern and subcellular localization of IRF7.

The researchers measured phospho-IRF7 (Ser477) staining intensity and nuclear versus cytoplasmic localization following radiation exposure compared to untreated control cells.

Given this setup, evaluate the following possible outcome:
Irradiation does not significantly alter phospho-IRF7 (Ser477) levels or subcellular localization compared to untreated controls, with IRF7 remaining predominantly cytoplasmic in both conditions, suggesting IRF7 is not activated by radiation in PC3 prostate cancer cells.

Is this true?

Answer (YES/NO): NO